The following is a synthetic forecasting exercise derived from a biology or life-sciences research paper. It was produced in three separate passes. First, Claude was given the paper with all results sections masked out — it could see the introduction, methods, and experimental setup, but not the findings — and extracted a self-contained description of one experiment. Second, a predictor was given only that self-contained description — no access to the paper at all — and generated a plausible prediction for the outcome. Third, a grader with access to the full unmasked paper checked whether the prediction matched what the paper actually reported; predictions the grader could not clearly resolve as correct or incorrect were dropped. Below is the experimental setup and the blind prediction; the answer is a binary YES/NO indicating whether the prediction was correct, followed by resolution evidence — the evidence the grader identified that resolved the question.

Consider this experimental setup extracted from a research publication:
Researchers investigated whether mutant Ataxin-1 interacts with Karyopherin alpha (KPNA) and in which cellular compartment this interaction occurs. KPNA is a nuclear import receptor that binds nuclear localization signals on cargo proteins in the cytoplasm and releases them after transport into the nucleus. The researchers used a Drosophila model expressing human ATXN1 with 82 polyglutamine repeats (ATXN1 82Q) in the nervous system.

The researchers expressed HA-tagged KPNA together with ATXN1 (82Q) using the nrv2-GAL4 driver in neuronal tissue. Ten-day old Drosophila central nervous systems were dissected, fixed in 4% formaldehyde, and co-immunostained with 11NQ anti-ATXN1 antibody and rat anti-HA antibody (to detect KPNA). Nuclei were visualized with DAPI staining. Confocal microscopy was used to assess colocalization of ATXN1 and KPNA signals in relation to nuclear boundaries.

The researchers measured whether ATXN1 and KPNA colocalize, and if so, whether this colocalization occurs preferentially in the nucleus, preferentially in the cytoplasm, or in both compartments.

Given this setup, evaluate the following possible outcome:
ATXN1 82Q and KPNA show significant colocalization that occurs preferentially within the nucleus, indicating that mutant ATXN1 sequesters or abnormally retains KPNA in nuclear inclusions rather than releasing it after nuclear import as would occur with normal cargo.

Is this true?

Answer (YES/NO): NO